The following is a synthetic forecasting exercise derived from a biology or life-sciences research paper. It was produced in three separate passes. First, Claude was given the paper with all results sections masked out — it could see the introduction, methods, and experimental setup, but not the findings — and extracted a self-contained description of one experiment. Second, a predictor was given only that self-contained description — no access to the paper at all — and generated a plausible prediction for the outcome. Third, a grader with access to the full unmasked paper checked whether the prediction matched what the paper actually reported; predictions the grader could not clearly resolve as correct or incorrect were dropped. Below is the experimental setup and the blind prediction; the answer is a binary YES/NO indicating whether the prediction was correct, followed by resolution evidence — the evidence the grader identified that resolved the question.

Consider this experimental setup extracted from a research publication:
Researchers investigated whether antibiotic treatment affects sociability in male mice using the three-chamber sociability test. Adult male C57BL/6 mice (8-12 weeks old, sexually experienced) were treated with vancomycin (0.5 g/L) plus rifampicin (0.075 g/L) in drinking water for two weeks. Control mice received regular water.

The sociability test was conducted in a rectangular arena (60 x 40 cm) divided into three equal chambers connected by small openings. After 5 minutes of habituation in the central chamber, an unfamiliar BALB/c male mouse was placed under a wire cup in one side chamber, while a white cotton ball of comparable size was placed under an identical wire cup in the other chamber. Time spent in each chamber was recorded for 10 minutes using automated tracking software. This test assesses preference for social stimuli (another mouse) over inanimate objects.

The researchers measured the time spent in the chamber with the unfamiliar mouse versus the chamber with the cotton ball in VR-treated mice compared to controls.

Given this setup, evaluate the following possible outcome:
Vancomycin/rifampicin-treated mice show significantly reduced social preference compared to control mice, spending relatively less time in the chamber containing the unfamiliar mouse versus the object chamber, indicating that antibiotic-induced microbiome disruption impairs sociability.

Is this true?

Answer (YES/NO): NO